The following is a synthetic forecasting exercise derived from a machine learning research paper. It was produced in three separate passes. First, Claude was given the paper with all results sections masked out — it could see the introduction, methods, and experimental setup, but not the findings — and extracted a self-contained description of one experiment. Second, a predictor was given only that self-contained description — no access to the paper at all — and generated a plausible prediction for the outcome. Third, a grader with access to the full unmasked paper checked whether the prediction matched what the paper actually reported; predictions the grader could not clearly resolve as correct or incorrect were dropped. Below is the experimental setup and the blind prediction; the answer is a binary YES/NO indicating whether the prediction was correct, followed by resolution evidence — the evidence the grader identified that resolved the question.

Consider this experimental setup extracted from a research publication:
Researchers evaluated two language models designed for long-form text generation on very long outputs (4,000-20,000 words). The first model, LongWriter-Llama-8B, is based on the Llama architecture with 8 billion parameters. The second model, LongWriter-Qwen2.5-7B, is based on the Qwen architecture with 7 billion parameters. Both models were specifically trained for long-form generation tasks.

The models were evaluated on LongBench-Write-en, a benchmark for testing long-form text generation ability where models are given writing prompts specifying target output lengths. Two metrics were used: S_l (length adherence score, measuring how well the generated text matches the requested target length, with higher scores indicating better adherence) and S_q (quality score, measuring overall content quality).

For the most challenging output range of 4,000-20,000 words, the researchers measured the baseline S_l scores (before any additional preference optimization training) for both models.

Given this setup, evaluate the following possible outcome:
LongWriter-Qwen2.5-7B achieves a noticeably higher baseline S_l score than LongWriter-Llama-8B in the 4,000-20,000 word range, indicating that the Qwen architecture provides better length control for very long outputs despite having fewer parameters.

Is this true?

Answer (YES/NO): NO